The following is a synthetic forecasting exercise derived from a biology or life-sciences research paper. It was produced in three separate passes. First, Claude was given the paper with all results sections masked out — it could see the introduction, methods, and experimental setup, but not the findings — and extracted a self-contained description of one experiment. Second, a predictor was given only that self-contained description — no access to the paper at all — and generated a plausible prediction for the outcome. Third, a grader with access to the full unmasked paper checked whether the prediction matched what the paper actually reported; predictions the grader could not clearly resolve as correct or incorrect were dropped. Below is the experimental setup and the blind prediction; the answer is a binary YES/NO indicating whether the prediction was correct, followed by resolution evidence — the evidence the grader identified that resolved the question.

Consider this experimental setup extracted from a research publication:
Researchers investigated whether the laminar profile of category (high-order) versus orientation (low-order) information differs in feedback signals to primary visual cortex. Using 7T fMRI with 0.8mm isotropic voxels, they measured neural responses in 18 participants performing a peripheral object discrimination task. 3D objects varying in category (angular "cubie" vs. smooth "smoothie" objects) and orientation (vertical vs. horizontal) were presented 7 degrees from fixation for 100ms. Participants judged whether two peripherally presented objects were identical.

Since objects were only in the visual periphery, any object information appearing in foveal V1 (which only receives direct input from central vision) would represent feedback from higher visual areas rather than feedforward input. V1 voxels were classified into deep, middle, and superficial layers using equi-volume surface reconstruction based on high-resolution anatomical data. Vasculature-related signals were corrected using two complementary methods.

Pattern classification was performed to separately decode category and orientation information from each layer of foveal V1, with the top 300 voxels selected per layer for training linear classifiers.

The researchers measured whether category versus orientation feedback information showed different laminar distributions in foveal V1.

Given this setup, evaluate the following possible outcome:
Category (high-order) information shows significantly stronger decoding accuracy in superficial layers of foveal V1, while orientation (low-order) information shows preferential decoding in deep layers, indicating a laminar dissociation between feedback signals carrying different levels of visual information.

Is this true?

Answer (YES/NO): NO